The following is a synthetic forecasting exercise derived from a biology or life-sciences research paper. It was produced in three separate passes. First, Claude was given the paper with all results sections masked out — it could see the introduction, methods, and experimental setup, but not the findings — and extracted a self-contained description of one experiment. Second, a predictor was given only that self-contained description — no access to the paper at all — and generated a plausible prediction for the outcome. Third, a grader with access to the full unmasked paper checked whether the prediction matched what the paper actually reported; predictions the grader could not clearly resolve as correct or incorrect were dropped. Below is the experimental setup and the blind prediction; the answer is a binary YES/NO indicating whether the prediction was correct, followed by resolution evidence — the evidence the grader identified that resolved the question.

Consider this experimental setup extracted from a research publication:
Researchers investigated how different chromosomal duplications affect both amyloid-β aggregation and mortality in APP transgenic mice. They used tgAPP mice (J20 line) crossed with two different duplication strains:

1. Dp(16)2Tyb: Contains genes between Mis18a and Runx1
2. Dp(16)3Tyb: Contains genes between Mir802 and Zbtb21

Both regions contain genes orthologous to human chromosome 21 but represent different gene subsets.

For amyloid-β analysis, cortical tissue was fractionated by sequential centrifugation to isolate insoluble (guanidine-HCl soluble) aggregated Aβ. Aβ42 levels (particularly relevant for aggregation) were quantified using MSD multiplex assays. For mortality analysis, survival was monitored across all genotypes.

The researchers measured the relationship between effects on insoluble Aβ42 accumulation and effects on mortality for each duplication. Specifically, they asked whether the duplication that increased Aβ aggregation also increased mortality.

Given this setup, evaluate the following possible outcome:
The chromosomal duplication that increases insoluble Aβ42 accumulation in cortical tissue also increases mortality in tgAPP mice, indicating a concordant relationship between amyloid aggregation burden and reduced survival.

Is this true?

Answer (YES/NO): NO